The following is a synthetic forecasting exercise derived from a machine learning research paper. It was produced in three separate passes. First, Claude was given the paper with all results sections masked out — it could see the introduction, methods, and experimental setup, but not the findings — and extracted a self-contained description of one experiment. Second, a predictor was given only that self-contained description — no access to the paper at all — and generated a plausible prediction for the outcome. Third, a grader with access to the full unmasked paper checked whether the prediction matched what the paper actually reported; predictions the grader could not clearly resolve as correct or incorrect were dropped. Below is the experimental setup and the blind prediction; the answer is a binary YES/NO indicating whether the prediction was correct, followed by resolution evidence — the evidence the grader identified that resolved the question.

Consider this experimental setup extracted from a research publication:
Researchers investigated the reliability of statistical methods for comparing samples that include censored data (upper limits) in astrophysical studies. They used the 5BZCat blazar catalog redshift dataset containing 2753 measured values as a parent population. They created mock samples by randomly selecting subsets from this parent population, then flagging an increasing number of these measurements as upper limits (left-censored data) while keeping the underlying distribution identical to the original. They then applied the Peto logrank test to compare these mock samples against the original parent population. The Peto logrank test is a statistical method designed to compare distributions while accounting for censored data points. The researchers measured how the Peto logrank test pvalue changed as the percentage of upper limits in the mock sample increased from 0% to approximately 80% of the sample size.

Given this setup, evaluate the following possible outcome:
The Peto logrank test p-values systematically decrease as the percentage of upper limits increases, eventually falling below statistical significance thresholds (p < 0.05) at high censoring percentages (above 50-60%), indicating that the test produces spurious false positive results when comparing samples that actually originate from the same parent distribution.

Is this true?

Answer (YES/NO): YES